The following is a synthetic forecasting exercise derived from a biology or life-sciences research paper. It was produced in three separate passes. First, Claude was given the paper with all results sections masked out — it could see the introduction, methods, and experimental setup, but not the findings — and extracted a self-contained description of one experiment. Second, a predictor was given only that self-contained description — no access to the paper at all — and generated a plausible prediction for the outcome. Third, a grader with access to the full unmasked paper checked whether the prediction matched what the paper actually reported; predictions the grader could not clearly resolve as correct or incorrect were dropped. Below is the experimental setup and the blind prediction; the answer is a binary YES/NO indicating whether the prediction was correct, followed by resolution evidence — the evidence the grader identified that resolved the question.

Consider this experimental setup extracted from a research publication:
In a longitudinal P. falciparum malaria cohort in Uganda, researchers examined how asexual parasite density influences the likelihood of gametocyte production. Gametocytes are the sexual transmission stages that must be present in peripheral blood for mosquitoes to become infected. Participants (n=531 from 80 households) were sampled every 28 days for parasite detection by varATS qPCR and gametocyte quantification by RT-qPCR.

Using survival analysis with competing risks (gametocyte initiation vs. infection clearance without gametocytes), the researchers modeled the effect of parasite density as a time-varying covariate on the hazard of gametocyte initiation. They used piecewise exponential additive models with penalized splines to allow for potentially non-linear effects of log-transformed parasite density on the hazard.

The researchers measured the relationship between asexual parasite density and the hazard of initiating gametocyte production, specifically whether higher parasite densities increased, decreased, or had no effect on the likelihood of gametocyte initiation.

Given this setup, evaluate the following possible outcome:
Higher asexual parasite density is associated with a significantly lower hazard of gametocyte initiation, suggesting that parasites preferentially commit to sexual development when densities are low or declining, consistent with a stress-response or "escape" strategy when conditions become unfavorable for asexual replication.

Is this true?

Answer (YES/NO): NO